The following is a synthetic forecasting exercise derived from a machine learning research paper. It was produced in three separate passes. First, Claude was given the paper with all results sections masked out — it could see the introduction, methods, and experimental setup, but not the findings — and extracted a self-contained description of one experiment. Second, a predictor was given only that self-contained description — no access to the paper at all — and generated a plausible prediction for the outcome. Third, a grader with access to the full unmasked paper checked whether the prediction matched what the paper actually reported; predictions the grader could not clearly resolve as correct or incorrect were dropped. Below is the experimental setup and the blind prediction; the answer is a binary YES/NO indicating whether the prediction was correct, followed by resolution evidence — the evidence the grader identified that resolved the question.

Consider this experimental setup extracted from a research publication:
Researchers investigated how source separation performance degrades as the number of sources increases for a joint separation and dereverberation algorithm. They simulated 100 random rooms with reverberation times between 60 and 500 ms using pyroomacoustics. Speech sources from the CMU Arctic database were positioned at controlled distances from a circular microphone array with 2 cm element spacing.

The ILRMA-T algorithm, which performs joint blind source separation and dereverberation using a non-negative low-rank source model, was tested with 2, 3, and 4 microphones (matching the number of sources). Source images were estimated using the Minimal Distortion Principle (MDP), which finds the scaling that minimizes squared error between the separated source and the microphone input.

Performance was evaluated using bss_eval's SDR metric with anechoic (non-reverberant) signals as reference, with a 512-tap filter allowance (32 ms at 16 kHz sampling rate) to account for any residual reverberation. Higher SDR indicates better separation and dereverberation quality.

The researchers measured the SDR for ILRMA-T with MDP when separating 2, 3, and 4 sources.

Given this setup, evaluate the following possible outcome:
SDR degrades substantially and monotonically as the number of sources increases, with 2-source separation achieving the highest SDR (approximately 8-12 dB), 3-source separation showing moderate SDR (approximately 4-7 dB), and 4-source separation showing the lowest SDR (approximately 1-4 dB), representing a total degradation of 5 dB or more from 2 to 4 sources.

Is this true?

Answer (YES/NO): NO